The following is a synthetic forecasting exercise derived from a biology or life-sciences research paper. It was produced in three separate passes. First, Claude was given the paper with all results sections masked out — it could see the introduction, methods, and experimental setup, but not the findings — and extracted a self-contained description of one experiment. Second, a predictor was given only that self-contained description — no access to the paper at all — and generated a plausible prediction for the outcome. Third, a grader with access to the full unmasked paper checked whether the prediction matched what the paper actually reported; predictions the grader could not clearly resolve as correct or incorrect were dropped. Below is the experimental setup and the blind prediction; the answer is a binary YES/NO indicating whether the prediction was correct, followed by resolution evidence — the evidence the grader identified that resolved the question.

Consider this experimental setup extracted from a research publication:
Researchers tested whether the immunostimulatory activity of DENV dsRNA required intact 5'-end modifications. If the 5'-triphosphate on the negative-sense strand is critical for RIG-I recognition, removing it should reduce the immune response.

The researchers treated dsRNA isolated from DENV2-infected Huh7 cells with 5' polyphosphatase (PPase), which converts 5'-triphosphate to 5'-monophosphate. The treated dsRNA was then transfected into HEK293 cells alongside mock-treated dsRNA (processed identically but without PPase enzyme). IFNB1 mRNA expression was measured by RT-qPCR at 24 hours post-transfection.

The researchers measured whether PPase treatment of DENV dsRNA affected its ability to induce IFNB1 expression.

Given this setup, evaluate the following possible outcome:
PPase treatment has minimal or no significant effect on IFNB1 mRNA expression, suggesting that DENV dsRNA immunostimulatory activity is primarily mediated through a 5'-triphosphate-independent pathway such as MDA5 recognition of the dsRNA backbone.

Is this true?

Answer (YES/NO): NO